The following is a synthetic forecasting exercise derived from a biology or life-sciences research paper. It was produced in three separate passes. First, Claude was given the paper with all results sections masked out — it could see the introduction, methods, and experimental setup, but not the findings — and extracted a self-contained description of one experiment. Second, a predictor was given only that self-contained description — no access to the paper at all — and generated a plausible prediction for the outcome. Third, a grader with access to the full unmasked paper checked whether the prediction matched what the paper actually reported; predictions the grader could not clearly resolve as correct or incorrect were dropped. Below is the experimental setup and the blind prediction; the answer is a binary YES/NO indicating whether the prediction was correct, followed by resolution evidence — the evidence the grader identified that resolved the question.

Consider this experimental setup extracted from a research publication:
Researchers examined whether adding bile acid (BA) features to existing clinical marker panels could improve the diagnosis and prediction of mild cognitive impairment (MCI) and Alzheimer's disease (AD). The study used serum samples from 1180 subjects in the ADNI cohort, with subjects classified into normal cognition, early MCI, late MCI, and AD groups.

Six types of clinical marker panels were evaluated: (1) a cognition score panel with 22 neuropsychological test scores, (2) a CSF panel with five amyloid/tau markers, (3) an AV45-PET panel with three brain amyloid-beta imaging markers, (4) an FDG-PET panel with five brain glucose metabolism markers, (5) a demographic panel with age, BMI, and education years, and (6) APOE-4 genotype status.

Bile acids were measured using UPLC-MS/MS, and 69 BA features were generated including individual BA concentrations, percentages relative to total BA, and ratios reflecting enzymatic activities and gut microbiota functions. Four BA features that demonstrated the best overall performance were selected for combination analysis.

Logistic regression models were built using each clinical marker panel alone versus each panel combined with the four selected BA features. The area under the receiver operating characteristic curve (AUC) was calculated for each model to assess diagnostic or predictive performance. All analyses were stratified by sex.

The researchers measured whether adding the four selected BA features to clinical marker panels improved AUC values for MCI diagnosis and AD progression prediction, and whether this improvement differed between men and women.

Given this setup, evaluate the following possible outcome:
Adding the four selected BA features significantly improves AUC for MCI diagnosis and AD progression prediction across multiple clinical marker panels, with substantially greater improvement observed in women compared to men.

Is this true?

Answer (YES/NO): NO